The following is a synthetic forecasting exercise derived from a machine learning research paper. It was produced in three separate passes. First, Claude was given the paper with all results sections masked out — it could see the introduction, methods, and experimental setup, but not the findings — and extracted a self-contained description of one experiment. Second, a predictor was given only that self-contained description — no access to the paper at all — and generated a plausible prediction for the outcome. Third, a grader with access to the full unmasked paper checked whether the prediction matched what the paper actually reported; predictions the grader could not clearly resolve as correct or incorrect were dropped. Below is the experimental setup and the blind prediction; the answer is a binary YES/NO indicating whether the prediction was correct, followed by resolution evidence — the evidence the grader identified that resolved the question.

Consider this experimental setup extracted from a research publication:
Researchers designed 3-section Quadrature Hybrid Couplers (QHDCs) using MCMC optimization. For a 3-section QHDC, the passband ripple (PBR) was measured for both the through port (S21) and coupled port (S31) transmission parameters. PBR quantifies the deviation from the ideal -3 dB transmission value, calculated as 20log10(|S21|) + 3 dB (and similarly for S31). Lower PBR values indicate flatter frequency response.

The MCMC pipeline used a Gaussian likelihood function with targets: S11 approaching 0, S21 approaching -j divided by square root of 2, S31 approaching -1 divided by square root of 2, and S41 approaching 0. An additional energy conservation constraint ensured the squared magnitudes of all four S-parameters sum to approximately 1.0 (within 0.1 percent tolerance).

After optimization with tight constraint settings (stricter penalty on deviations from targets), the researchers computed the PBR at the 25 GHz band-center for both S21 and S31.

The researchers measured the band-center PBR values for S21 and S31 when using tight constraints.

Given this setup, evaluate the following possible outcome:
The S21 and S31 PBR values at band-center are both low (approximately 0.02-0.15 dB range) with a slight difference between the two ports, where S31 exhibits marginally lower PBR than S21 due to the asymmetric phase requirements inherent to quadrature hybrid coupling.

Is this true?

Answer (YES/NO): NO